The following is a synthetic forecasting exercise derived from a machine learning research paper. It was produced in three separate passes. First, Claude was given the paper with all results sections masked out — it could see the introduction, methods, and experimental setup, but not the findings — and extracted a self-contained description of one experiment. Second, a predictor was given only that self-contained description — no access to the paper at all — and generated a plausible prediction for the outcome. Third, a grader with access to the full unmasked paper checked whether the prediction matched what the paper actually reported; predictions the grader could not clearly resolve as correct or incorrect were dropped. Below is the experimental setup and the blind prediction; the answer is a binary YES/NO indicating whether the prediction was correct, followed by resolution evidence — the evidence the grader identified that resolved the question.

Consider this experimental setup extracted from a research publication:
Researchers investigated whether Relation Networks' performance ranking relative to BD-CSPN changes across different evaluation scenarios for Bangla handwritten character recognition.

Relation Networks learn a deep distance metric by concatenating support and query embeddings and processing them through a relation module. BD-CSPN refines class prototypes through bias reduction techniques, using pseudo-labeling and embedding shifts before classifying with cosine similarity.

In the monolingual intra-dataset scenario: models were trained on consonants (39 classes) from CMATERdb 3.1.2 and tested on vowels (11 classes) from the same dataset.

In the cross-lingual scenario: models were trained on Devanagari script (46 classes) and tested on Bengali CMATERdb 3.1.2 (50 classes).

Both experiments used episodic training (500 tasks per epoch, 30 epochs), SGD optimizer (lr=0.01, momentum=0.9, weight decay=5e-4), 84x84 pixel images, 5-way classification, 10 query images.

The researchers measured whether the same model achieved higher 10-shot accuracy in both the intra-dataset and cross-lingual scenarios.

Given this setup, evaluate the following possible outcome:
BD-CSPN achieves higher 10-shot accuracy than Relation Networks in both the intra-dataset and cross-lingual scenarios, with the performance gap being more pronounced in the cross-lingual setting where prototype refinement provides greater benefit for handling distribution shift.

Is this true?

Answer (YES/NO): NO